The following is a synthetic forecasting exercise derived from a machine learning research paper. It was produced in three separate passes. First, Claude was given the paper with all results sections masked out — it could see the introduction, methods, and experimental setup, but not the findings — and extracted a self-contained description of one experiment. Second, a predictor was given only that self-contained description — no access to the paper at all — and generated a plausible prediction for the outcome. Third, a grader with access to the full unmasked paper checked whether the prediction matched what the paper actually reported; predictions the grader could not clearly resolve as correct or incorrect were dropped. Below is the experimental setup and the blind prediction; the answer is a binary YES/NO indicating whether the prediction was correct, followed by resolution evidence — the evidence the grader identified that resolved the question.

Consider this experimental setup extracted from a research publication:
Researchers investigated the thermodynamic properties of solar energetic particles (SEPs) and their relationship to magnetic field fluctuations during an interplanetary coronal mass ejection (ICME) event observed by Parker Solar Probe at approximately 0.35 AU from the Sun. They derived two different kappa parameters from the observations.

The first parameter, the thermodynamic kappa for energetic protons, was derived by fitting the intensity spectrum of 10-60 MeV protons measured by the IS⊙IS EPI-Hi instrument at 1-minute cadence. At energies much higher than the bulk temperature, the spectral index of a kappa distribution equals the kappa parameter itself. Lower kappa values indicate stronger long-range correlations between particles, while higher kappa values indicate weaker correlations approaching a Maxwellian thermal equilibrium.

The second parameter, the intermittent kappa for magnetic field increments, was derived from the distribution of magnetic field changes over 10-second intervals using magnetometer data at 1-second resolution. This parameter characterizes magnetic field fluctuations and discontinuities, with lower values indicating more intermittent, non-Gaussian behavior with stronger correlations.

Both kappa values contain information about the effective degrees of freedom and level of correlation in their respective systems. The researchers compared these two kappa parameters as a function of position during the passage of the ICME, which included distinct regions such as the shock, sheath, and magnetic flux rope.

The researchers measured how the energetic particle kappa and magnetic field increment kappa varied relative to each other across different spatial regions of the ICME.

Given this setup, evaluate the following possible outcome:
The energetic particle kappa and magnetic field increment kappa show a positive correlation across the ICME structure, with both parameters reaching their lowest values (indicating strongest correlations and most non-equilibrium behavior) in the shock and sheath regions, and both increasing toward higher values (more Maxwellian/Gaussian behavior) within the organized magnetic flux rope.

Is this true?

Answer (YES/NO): NO